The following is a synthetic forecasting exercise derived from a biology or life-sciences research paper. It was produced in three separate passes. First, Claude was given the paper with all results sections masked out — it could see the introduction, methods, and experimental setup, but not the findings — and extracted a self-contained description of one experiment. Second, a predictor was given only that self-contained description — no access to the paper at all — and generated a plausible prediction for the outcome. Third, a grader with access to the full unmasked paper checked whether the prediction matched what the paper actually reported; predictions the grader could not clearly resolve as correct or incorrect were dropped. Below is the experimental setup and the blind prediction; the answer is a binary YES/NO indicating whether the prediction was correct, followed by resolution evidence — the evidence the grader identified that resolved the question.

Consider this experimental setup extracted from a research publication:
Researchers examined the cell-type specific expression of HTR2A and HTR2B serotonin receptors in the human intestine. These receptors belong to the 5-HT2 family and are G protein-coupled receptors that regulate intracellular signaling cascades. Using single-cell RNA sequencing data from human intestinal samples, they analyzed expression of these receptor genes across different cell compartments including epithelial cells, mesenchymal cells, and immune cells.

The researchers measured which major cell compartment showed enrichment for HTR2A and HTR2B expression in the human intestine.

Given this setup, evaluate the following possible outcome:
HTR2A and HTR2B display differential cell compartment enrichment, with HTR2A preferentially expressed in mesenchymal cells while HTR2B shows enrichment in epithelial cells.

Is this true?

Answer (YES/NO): NO